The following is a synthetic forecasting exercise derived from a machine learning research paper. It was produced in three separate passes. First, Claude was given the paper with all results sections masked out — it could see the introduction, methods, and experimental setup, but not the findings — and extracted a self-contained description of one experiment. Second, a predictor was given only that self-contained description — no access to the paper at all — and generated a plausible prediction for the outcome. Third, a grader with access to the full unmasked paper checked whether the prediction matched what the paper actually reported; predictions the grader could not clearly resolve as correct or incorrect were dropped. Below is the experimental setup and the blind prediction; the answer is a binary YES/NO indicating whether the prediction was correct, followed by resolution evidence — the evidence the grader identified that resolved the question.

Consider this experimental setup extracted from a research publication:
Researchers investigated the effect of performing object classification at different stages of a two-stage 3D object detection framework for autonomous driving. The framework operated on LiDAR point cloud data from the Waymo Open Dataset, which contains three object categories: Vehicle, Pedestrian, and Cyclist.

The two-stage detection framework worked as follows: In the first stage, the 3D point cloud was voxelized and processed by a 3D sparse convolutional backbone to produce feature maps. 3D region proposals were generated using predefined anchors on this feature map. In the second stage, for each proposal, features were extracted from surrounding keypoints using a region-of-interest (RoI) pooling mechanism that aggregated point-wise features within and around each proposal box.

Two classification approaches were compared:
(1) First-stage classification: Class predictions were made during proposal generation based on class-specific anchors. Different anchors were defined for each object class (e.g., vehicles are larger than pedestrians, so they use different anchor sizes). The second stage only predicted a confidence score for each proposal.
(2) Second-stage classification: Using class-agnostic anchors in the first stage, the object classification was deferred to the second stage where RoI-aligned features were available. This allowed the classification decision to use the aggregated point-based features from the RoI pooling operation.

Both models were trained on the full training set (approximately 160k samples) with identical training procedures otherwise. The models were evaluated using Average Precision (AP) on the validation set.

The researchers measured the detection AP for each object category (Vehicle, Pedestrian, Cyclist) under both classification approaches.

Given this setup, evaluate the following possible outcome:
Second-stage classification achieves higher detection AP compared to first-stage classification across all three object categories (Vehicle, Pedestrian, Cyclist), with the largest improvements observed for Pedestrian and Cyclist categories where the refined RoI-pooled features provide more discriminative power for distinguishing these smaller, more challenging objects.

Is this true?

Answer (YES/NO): NO